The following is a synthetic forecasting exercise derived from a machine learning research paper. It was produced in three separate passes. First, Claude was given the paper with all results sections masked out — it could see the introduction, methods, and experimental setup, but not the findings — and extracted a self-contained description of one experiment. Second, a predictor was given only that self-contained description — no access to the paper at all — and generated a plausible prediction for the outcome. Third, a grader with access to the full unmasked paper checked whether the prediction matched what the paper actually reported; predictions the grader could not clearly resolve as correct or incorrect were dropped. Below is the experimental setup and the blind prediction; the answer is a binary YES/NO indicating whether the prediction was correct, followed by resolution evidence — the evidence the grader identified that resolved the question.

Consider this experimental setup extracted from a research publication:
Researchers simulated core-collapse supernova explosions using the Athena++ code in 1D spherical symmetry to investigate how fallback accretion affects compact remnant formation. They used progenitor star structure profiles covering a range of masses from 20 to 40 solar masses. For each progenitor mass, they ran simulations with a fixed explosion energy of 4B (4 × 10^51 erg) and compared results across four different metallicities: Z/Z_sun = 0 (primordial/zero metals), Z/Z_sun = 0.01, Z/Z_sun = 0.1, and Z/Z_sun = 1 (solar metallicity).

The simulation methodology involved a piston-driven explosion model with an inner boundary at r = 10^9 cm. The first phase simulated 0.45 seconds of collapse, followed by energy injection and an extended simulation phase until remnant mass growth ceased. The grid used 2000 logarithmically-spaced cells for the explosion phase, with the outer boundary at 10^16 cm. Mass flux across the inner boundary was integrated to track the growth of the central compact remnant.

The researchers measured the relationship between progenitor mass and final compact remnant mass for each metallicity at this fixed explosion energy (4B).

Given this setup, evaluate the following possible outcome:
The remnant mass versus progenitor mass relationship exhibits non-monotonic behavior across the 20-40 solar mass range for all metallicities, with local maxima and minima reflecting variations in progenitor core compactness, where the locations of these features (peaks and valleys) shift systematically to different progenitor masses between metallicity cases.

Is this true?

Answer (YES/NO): NO